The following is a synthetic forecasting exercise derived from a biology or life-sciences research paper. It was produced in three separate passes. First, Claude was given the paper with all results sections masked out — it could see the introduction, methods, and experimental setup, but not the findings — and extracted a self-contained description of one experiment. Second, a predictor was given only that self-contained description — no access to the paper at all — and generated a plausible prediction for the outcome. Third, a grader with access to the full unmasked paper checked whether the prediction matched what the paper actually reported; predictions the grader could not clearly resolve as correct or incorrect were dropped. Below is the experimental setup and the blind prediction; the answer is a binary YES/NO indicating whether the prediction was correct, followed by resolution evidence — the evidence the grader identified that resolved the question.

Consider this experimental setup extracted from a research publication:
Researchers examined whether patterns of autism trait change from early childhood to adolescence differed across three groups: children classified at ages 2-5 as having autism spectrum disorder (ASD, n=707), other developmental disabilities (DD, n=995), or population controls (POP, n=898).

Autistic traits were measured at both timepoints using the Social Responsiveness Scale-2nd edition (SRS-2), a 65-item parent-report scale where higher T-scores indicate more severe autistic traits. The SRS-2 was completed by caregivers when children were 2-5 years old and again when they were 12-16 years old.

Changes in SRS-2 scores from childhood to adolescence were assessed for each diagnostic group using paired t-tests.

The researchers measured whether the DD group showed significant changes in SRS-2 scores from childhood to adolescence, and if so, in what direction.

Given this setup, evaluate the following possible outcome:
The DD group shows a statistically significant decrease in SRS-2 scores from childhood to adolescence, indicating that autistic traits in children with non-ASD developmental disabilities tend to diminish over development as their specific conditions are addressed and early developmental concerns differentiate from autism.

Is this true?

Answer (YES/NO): YES